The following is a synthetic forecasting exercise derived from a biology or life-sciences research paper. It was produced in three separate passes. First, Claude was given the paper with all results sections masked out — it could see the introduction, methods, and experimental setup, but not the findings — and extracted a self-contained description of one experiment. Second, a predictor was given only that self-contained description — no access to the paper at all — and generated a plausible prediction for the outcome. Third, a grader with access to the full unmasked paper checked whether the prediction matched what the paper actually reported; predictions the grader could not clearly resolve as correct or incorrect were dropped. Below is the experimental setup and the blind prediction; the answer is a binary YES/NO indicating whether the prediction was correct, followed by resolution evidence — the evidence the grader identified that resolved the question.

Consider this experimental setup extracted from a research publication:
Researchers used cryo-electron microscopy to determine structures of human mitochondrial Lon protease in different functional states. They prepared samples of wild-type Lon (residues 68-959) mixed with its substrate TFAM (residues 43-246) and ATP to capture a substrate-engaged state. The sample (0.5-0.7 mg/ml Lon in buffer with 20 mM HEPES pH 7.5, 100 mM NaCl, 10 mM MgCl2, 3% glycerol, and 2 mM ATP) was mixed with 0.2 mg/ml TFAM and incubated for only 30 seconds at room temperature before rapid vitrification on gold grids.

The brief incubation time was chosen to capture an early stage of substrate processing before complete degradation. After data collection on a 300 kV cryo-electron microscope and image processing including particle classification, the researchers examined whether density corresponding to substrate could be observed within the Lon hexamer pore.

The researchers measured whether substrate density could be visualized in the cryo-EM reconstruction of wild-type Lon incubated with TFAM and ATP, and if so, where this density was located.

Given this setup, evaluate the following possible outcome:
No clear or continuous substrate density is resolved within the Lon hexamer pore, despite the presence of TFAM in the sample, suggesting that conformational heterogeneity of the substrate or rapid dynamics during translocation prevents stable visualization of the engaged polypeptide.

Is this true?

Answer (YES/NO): NO